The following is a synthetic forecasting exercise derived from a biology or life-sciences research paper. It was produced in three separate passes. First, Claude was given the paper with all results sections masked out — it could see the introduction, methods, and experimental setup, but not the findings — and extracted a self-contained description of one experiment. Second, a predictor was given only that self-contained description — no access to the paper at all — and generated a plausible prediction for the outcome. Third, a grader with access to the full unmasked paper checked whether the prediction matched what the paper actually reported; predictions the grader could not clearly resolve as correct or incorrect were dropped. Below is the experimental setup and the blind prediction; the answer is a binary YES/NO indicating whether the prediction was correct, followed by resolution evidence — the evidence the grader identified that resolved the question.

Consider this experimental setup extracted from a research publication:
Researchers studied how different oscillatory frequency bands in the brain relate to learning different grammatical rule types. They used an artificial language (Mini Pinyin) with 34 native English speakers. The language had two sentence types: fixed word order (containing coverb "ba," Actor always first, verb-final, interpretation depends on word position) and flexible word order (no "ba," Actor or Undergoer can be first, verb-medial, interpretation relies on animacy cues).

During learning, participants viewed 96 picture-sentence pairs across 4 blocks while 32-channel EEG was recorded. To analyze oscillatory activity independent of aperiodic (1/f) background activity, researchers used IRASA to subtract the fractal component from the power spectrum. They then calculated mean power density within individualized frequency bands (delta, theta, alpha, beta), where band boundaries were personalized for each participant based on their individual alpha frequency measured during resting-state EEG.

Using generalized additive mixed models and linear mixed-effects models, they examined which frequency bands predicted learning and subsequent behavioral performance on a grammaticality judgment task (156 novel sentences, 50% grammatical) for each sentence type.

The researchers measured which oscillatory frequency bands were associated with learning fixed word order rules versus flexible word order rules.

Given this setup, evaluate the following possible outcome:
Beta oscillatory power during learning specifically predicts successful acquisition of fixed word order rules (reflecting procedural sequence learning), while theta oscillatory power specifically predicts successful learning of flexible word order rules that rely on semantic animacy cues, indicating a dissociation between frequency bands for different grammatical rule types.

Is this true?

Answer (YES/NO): YES